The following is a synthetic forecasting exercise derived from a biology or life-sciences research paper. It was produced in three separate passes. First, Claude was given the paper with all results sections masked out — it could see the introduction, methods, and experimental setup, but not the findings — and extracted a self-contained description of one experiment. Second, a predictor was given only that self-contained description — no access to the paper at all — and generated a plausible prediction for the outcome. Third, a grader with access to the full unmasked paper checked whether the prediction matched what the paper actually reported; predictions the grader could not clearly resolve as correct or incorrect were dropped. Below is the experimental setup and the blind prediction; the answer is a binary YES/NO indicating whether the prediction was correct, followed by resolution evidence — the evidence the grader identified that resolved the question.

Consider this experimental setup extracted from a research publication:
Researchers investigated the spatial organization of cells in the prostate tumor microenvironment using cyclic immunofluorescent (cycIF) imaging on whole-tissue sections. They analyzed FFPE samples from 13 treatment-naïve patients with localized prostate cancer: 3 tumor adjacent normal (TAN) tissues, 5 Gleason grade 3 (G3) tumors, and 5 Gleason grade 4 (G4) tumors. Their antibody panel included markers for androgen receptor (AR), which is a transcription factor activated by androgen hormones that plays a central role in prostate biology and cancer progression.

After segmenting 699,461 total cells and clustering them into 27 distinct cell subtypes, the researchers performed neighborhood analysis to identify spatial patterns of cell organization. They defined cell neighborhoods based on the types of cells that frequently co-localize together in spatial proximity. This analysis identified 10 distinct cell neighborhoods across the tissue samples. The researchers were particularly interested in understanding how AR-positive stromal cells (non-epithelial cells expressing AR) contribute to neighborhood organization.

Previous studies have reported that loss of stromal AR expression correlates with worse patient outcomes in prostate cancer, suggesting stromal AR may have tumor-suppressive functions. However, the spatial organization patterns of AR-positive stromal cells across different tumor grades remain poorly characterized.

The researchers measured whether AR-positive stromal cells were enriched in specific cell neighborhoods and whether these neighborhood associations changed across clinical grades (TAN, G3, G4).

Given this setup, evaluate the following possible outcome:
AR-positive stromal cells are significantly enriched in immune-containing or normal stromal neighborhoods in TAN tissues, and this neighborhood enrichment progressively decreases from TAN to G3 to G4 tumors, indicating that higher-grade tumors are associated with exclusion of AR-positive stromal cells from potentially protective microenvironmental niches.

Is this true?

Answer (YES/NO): NO